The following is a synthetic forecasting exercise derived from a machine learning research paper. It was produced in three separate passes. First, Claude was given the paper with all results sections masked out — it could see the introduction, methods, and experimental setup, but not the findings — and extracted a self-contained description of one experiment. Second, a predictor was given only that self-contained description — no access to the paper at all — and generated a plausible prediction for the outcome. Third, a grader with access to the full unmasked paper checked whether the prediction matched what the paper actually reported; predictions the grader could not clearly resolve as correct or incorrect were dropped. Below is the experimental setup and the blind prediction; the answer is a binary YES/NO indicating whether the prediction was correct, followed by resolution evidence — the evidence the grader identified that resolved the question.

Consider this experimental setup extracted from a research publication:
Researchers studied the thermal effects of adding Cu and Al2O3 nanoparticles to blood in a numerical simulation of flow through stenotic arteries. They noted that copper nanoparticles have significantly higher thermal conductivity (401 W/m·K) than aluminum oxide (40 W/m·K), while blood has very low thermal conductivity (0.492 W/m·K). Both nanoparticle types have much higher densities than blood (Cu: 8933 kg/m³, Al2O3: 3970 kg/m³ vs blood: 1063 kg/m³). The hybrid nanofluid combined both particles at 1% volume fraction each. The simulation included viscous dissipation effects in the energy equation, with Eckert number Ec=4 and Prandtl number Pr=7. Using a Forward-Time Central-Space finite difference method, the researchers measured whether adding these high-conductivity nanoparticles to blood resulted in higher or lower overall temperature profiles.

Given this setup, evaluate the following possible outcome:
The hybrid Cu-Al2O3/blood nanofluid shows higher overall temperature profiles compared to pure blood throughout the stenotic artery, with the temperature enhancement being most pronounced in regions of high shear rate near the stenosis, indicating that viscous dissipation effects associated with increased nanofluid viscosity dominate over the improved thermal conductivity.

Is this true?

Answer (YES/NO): NO